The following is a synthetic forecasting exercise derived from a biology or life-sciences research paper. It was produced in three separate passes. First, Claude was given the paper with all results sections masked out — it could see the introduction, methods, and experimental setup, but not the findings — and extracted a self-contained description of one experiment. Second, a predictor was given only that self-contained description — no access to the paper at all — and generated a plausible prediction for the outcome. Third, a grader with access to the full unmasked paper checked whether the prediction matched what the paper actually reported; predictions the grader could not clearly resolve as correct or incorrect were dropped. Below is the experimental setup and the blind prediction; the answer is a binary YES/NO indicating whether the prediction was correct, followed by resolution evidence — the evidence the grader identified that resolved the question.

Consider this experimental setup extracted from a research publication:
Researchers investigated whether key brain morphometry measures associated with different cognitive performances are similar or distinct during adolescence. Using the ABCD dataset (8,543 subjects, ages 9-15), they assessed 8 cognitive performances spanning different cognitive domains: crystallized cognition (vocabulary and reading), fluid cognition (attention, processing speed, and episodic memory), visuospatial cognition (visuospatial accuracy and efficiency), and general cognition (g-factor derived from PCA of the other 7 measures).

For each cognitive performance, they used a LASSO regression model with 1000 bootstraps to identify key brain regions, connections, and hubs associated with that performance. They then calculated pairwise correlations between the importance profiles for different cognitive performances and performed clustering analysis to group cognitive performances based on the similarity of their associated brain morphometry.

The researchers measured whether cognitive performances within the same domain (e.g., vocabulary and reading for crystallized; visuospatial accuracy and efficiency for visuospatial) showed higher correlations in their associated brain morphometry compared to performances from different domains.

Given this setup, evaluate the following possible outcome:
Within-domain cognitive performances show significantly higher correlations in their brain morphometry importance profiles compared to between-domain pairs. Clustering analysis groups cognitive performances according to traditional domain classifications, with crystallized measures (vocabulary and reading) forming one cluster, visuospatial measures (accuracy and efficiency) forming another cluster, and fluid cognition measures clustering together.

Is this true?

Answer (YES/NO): NO